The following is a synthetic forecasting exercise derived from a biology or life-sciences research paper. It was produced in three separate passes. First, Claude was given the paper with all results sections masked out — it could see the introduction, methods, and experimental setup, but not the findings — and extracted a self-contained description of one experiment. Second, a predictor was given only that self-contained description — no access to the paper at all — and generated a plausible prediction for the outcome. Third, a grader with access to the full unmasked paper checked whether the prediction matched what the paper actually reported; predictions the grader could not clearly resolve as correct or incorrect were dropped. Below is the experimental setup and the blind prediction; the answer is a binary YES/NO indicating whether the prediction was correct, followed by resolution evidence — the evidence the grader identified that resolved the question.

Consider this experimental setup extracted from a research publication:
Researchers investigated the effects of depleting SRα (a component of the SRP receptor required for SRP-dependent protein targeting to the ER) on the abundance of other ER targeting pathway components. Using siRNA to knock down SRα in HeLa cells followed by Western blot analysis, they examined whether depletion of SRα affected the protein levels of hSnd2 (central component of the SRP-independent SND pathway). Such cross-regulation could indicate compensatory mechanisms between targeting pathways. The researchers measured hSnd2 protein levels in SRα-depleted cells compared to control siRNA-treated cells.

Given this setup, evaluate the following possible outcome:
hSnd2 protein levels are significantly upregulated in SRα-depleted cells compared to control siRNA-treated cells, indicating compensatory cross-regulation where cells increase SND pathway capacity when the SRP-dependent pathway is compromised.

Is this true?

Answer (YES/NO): NO